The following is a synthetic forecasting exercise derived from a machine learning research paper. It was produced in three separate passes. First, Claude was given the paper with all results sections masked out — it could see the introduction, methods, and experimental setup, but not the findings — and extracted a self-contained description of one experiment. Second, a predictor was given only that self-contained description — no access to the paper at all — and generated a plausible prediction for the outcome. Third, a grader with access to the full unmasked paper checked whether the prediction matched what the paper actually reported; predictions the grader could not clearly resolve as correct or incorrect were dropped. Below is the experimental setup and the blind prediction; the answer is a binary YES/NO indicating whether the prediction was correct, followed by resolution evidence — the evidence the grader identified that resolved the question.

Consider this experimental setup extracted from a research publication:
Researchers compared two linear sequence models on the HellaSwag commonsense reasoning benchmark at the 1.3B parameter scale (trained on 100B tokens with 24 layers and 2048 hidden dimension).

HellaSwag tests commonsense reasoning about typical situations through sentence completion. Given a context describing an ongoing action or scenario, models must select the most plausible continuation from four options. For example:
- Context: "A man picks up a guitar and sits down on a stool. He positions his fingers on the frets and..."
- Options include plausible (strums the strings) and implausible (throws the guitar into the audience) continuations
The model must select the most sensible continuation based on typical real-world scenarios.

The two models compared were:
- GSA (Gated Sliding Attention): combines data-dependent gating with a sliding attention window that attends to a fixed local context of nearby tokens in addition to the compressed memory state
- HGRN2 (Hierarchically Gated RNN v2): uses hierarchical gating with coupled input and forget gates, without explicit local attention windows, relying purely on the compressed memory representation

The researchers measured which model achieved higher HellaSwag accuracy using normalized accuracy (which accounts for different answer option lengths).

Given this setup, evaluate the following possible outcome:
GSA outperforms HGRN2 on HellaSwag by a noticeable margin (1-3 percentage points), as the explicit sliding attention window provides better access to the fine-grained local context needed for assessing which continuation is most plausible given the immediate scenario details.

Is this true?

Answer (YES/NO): NO